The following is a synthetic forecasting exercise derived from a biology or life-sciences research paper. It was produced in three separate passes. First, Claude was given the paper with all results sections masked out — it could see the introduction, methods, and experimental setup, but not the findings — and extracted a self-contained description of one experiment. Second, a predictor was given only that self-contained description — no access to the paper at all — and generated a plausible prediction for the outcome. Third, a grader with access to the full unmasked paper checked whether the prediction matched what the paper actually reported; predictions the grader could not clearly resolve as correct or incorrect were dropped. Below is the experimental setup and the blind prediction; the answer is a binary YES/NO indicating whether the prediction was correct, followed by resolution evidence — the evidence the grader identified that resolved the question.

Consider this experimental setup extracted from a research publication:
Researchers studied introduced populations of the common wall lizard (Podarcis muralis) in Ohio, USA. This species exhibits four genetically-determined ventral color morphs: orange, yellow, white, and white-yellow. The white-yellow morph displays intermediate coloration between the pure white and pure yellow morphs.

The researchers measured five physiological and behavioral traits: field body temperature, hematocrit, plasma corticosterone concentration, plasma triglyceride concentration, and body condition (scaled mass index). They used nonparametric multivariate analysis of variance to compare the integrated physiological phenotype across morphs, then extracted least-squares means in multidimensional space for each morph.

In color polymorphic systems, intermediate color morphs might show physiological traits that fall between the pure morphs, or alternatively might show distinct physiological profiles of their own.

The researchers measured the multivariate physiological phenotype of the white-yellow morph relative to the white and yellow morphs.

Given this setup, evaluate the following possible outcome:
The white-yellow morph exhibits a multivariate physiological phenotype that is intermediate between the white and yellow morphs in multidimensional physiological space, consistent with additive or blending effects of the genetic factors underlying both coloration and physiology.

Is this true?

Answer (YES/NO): YES